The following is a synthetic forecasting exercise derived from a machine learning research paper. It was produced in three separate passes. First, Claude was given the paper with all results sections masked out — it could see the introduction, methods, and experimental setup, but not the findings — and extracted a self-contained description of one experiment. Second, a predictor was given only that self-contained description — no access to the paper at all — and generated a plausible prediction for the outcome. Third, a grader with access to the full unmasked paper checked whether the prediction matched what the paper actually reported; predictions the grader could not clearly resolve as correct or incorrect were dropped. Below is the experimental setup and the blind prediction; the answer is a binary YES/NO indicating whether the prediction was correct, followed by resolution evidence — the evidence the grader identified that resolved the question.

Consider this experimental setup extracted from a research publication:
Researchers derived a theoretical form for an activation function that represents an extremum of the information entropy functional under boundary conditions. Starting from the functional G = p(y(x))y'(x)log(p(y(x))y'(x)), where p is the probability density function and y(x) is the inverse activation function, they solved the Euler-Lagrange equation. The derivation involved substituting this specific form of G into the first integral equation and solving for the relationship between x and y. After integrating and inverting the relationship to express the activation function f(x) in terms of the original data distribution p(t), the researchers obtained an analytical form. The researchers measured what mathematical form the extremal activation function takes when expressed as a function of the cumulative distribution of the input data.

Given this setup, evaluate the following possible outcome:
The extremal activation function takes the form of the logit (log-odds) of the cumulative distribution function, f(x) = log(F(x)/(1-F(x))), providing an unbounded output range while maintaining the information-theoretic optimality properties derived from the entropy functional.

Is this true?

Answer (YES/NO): NO